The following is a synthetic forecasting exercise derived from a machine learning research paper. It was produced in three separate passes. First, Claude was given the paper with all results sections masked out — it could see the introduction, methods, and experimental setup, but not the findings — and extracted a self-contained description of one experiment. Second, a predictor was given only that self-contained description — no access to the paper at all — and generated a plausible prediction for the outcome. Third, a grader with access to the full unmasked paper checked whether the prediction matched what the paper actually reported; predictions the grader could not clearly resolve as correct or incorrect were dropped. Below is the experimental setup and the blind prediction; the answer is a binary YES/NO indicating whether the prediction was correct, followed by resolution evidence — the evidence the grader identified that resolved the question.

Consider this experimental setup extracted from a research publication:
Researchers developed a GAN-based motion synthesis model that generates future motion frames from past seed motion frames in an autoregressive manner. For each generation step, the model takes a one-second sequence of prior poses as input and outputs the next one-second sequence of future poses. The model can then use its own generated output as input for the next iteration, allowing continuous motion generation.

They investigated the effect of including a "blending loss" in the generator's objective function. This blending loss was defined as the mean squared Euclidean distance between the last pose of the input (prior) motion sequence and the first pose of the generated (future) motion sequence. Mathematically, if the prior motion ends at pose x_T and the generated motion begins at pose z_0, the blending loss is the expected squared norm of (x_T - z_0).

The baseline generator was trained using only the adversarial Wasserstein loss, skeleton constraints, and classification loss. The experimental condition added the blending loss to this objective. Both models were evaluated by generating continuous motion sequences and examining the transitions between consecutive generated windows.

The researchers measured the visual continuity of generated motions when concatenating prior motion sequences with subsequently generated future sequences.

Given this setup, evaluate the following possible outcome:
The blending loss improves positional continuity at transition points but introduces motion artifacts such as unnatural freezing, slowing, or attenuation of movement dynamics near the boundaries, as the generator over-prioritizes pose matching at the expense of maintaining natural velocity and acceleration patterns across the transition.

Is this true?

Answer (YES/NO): NO